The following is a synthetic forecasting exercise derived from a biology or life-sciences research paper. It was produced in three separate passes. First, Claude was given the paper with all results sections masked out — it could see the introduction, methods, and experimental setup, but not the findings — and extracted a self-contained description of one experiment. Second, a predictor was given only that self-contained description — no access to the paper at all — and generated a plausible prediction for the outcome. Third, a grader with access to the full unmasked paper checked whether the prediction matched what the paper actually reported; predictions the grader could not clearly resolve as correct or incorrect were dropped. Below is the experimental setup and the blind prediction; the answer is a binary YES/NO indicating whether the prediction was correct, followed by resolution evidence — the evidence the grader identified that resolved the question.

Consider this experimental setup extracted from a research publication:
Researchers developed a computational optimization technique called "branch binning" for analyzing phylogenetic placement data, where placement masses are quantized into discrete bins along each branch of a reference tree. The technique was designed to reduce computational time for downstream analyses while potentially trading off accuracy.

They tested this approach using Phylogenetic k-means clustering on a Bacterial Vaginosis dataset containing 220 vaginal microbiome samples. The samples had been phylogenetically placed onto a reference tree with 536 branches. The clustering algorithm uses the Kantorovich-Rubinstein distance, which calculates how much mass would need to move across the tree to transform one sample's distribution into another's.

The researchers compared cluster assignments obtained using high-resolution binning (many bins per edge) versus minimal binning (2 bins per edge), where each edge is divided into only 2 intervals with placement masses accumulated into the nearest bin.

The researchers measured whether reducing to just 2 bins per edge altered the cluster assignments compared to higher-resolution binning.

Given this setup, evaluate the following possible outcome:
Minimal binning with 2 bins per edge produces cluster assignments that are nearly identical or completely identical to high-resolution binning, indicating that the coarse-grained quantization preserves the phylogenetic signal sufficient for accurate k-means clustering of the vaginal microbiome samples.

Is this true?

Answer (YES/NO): YES